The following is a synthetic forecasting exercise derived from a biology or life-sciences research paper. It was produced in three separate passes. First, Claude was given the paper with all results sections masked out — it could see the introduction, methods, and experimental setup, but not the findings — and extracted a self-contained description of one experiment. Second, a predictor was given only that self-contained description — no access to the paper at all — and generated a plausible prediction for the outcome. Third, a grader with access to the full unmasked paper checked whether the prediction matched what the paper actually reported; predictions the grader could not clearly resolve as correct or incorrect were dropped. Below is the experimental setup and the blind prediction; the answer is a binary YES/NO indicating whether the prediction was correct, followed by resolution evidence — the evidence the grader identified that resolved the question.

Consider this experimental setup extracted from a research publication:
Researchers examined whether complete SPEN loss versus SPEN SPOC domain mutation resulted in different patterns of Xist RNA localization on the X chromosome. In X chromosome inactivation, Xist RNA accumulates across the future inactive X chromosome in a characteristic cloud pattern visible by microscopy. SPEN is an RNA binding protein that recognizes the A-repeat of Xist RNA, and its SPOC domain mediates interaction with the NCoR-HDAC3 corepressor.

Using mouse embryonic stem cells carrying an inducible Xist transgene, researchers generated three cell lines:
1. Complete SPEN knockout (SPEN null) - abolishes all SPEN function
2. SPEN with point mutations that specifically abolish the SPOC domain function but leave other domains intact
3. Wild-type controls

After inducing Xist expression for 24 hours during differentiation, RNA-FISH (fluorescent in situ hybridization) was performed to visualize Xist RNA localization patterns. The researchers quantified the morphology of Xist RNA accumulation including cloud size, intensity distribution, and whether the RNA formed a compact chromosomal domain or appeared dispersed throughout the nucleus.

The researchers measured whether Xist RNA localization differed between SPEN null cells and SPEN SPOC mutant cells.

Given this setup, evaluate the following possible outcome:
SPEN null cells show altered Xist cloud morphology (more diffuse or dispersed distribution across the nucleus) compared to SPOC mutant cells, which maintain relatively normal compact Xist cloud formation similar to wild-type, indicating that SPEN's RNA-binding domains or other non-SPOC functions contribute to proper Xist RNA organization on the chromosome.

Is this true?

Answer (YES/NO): YES